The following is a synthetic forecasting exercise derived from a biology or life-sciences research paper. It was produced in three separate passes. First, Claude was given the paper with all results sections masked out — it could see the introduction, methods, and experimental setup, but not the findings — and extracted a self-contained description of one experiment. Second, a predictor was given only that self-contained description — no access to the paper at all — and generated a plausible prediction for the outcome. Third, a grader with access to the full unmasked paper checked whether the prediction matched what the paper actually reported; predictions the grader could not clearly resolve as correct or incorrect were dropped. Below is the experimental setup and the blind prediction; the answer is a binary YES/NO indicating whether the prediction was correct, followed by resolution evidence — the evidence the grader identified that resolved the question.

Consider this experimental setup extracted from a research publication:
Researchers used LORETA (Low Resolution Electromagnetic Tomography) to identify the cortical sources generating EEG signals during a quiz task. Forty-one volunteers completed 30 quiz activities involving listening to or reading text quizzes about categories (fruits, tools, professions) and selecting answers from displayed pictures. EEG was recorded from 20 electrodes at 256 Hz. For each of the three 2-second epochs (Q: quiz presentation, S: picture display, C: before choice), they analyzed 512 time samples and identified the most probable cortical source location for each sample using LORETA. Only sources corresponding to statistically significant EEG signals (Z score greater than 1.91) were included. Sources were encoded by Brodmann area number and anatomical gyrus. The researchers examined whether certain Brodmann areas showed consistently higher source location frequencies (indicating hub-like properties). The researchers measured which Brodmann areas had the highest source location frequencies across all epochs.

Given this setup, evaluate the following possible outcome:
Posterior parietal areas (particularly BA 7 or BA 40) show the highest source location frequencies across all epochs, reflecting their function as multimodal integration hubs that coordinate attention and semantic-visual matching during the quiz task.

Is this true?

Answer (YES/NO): NO